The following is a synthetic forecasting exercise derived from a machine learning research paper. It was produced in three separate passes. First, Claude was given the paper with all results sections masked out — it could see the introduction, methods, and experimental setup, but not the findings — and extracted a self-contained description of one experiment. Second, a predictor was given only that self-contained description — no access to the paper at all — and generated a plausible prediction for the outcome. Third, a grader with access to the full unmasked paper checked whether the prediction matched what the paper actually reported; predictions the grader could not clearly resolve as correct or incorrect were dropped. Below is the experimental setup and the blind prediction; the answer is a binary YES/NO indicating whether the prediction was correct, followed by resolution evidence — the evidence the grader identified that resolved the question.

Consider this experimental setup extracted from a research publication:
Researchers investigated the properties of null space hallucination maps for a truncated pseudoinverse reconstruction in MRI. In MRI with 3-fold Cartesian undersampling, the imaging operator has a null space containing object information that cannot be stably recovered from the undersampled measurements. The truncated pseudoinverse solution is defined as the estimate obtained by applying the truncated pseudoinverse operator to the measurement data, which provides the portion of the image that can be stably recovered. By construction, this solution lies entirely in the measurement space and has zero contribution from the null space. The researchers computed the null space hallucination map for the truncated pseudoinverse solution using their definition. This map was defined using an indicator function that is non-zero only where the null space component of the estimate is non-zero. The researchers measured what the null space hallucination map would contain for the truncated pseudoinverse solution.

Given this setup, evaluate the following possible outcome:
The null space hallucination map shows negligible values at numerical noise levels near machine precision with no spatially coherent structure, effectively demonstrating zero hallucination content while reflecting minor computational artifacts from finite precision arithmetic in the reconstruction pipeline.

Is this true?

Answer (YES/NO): NO